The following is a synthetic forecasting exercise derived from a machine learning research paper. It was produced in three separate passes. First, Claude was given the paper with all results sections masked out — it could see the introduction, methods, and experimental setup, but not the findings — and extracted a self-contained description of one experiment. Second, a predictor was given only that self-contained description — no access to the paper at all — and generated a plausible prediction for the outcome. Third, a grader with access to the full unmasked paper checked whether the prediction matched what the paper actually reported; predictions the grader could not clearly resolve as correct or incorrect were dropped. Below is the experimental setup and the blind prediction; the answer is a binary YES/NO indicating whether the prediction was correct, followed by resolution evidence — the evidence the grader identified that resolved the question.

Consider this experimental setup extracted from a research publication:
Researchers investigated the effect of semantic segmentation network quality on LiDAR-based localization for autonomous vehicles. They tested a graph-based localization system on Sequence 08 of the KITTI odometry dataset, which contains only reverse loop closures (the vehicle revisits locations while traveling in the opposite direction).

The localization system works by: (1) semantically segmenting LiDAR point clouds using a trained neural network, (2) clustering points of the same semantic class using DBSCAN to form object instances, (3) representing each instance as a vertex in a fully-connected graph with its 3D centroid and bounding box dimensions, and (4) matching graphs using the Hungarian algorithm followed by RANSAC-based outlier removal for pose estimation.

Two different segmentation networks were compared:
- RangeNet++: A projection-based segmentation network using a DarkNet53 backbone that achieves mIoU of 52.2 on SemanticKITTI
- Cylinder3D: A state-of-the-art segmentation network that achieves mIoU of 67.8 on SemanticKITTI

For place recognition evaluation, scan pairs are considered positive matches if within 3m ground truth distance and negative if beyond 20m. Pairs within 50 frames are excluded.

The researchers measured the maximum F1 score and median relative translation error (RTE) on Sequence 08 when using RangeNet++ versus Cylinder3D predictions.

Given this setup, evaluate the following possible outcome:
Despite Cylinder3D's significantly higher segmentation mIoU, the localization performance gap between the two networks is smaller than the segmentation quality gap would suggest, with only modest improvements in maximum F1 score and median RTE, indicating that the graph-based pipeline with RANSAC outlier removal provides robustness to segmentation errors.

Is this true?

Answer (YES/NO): NO